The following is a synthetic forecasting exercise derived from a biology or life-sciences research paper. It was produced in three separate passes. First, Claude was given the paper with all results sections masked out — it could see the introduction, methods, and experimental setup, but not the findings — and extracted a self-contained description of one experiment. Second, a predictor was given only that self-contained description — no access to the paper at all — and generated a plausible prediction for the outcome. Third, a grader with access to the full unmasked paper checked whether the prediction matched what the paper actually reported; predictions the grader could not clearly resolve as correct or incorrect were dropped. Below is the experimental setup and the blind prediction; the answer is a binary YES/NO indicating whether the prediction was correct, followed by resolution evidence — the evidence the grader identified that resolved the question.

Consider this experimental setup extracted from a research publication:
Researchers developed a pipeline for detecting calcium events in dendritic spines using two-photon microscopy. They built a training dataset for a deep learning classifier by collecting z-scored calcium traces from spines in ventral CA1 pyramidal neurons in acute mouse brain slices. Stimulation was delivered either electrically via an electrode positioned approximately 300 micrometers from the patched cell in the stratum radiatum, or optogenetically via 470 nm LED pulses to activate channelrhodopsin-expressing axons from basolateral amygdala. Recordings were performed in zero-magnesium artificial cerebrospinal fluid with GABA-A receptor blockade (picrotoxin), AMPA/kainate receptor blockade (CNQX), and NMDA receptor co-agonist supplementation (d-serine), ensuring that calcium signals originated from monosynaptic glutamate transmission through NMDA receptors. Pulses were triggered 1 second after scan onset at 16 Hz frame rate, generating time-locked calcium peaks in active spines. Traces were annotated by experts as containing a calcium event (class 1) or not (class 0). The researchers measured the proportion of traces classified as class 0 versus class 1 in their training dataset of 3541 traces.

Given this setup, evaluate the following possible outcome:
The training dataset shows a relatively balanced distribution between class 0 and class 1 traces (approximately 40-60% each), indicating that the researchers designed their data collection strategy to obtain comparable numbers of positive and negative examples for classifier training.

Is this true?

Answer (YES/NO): NO